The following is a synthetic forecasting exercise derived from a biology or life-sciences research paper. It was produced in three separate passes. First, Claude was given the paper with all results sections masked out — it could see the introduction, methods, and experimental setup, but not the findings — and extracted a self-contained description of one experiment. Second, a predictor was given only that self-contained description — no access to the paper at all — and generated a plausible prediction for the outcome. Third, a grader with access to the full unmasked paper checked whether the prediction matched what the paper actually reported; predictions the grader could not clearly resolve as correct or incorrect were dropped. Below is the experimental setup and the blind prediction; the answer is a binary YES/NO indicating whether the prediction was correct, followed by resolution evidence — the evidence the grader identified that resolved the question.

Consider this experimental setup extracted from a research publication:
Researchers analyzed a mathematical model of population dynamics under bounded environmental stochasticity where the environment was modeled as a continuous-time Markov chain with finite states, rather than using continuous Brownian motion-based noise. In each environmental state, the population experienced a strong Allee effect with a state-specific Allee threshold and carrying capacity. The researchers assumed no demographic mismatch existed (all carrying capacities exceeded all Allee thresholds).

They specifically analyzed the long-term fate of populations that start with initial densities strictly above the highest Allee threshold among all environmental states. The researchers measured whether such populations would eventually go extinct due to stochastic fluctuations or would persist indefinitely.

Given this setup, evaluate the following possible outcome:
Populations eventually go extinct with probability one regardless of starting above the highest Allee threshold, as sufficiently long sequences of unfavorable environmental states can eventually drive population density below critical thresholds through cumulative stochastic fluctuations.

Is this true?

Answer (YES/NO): NO